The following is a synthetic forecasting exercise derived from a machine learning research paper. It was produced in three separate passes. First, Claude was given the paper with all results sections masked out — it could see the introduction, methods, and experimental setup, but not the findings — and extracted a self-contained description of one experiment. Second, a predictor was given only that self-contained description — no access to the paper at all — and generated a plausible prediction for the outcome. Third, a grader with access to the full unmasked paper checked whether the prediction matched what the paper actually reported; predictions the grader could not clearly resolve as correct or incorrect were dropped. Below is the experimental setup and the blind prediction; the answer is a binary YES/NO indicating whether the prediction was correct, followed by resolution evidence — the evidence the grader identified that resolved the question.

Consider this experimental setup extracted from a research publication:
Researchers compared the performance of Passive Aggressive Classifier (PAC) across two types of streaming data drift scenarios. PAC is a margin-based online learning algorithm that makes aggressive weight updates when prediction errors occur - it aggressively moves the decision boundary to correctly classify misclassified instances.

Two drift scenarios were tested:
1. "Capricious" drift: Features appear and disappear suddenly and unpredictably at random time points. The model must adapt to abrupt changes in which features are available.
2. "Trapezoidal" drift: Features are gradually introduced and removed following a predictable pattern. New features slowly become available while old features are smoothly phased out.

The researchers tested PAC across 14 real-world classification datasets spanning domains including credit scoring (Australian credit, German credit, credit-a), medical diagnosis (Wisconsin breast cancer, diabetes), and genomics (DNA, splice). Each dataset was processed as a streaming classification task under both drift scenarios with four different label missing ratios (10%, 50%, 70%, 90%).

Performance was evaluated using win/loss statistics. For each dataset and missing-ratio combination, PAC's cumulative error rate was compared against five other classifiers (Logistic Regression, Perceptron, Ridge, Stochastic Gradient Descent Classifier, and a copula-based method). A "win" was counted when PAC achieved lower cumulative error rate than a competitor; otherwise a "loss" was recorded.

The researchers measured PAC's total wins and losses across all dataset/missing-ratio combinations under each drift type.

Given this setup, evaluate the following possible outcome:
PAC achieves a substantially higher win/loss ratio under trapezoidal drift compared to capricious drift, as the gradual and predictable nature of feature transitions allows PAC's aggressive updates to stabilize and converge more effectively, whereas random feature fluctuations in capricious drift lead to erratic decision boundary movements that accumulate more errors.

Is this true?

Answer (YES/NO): YES